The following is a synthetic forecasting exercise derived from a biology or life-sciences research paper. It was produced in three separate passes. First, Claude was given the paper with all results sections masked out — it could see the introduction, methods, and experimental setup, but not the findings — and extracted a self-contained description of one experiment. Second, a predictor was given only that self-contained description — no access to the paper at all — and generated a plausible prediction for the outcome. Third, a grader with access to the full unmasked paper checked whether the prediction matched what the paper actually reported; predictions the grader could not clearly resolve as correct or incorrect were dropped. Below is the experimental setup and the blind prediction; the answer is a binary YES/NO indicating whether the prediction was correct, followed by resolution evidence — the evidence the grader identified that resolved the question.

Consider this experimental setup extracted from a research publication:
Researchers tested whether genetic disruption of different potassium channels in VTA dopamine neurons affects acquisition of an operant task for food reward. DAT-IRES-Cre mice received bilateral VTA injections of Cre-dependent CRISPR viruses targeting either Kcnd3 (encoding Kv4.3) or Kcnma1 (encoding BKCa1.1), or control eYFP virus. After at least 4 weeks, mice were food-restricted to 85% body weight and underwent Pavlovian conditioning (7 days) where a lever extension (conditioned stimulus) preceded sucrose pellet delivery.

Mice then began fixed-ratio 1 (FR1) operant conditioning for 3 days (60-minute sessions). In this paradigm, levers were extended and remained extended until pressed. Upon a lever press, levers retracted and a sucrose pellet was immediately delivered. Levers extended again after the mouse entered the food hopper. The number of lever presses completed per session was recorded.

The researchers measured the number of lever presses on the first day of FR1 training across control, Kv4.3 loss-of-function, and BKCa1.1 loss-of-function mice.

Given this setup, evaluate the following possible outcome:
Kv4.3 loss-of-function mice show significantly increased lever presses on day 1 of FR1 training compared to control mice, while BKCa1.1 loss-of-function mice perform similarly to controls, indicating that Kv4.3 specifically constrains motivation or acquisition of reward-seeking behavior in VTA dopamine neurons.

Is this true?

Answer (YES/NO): NO